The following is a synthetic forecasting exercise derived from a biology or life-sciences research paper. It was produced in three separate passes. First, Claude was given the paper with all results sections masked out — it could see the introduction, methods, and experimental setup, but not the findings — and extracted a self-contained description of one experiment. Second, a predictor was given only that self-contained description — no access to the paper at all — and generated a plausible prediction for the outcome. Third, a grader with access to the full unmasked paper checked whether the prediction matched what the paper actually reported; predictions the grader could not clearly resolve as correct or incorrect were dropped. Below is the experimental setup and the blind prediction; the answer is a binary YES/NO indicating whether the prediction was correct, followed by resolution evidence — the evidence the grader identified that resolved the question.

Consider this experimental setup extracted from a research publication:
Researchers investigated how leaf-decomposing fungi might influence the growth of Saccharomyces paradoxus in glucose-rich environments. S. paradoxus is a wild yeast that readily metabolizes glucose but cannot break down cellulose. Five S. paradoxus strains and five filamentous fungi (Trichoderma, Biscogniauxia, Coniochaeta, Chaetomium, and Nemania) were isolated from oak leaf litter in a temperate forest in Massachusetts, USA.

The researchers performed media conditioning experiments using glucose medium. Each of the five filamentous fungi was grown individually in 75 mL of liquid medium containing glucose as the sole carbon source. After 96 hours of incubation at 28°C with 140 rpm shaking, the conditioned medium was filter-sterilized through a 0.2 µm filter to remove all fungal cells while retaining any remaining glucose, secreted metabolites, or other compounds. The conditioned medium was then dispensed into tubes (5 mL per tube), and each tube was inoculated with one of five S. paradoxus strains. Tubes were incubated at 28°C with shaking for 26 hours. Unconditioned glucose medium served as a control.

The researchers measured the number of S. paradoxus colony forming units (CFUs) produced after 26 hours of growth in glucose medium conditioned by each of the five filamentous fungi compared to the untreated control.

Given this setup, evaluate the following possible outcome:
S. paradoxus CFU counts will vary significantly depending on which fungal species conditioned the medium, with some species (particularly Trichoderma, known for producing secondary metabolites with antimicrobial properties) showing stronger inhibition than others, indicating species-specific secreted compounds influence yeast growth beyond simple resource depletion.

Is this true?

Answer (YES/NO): YES